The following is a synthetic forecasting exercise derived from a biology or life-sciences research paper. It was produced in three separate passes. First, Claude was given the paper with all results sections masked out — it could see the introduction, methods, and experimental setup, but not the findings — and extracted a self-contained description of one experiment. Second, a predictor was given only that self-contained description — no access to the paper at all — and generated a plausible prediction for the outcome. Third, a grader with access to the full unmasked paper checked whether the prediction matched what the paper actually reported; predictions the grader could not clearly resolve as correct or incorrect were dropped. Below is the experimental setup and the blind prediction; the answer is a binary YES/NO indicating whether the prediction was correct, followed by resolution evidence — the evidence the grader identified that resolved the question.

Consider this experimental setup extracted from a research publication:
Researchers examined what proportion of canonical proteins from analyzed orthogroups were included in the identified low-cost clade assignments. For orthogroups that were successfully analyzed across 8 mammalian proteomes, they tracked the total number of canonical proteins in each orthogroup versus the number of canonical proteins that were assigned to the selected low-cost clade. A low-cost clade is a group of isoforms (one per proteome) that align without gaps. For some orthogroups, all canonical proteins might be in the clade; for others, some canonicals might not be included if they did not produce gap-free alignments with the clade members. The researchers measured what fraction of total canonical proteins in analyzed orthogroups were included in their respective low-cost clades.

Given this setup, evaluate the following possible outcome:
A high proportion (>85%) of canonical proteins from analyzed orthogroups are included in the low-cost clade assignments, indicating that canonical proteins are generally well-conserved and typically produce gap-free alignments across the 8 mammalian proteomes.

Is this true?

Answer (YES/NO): NO